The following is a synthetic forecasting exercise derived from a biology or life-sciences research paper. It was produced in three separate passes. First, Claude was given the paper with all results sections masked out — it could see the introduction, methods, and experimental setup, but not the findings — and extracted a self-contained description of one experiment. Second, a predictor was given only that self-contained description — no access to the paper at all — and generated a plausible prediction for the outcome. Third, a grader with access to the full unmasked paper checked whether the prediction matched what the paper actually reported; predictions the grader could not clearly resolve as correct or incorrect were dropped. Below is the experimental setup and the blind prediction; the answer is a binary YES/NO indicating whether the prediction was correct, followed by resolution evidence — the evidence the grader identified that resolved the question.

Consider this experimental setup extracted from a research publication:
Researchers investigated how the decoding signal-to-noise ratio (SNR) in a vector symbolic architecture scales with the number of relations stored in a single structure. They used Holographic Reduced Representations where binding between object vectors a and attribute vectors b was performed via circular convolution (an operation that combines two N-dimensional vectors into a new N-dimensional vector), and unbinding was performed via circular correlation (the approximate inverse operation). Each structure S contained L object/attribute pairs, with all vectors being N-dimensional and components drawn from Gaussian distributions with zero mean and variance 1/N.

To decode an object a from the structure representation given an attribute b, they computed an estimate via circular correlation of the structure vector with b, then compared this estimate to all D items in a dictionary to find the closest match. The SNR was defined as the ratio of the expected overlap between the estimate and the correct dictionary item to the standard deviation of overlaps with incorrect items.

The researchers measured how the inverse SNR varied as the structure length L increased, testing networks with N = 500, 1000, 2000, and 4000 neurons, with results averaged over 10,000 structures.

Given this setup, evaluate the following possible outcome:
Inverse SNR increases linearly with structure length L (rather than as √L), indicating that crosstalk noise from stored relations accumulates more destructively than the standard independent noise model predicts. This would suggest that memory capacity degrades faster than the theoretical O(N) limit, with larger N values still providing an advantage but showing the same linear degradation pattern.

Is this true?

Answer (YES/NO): NO